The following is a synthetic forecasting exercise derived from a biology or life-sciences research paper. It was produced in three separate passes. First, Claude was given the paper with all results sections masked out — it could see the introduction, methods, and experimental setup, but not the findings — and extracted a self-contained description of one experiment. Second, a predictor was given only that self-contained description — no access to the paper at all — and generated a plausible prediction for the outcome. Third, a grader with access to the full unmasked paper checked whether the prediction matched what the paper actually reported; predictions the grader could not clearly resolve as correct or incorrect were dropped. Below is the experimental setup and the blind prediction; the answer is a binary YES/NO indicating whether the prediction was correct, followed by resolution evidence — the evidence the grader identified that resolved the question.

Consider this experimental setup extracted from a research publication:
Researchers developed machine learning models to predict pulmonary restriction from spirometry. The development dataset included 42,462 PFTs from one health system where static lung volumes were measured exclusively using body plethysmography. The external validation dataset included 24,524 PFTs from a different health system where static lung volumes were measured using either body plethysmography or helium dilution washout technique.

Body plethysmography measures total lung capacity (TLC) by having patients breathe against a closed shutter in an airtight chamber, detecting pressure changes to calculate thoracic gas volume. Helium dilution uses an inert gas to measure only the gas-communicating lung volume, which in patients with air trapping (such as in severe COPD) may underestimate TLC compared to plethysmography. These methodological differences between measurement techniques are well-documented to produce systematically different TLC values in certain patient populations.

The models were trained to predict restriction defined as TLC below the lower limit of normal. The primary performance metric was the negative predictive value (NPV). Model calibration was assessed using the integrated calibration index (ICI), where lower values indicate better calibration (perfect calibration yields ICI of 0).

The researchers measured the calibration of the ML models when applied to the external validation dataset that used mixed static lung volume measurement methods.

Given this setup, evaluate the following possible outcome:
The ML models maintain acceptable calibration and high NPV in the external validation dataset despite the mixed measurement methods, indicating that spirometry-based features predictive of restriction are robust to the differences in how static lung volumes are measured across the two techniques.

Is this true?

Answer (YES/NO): NO